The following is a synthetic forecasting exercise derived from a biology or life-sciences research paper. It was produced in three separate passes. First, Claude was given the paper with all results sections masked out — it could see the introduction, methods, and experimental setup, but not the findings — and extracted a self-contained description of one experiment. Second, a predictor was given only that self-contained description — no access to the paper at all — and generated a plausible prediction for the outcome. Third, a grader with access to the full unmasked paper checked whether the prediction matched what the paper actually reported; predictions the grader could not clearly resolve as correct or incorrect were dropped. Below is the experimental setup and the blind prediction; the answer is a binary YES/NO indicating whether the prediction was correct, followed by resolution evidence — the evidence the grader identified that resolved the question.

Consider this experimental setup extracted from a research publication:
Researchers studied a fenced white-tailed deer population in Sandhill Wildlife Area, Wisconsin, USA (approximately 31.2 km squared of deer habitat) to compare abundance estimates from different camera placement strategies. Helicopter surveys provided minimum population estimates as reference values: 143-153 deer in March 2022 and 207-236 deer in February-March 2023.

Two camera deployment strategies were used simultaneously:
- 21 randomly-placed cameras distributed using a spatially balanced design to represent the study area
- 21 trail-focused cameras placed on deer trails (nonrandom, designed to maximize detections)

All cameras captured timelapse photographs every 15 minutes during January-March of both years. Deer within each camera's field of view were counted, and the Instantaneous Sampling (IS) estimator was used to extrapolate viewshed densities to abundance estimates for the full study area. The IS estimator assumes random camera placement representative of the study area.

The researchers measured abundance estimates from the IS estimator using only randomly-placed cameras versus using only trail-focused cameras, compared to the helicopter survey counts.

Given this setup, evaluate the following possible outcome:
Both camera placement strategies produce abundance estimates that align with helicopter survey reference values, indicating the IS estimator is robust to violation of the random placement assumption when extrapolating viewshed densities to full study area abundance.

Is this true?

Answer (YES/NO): NO